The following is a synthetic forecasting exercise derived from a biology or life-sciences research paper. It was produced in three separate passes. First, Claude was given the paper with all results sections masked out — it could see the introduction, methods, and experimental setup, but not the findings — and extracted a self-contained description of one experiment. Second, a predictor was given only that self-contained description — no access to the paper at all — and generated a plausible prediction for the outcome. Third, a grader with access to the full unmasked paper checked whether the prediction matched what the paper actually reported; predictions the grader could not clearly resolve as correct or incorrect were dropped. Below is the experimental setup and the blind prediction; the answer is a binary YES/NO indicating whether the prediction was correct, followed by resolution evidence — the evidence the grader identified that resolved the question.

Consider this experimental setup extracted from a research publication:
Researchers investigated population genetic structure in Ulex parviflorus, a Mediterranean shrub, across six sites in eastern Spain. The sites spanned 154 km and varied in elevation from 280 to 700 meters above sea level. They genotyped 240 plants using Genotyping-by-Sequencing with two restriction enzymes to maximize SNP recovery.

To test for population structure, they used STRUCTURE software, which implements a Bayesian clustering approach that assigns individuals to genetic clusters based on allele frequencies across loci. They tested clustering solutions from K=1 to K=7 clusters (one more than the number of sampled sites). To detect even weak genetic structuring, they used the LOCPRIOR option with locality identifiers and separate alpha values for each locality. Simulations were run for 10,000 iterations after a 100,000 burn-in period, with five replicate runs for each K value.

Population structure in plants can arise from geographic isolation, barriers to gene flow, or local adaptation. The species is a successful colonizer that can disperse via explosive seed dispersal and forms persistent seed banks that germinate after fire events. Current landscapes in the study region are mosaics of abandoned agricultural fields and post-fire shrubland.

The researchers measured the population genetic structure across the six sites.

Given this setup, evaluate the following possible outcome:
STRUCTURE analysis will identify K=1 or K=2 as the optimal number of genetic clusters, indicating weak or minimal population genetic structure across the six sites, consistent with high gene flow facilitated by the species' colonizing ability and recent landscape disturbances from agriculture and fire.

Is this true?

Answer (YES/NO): YES